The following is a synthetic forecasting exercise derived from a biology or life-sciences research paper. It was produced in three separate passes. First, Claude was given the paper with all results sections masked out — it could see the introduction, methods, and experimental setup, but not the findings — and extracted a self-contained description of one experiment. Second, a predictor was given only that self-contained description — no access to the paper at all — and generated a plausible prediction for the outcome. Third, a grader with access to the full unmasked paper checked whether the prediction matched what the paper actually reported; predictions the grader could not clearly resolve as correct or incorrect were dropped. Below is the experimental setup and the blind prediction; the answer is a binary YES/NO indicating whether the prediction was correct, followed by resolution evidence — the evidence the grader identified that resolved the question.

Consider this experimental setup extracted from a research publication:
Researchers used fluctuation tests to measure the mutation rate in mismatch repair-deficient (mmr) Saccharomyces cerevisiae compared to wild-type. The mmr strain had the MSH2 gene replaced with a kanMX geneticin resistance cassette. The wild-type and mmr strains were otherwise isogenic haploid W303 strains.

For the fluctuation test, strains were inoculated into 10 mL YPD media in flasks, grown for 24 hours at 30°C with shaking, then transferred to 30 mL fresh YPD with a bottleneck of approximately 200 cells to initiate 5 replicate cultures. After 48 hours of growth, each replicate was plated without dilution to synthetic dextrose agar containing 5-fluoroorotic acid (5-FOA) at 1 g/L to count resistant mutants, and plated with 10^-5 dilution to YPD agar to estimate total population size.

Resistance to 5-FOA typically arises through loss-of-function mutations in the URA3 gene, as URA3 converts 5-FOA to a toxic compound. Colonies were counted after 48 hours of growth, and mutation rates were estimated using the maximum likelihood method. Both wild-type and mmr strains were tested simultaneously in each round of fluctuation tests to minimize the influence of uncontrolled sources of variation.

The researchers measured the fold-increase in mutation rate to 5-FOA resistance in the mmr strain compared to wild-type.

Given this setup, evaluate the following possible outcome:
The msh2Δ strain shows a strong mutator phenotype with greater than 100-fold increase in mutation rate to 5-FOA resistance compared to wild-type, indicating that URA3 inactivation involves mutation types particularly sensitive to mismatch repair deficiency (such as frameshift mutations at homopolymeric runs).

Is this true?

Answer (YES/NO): NO